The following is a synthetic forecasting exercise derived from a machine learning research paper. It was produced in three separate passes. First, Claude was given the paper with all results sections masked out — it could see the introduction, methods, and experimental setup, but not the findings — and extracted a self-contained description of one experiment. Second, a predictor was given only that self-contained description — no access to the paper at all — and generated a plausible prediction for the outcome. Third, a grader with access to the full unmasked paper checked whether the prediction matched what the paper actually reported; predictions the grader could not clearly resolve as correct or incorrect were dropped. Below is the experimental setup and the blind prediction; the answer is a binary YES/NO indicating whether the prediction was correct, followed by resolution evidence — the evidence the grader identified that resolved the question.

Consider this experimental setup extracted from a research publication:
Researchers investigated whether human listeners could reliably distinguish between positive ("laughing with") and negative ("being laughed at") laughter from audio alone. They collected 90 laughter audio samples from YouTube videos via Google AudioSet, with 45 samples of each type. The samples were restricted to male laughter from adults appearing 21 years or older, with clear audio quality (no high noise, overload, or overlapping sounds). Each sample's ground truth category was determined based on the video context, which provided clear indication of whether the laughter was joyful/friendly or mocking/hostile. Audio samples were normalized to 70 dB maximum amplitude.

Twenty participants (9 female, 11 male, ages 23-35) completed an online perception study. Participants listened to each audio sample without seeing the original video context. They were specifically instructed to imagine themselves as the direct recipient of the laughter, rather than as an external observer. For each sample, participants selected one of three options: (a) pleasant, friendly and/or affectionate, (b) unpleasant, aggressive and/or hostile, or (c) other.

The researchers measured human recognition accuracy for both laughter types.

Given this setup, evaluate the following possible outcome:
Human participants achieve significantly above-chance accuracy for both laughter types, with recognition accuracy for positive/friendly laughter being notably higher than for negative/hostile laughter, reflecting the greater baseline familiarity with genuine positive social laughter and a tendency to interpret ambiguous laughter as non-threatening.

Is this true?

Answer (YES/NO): NO